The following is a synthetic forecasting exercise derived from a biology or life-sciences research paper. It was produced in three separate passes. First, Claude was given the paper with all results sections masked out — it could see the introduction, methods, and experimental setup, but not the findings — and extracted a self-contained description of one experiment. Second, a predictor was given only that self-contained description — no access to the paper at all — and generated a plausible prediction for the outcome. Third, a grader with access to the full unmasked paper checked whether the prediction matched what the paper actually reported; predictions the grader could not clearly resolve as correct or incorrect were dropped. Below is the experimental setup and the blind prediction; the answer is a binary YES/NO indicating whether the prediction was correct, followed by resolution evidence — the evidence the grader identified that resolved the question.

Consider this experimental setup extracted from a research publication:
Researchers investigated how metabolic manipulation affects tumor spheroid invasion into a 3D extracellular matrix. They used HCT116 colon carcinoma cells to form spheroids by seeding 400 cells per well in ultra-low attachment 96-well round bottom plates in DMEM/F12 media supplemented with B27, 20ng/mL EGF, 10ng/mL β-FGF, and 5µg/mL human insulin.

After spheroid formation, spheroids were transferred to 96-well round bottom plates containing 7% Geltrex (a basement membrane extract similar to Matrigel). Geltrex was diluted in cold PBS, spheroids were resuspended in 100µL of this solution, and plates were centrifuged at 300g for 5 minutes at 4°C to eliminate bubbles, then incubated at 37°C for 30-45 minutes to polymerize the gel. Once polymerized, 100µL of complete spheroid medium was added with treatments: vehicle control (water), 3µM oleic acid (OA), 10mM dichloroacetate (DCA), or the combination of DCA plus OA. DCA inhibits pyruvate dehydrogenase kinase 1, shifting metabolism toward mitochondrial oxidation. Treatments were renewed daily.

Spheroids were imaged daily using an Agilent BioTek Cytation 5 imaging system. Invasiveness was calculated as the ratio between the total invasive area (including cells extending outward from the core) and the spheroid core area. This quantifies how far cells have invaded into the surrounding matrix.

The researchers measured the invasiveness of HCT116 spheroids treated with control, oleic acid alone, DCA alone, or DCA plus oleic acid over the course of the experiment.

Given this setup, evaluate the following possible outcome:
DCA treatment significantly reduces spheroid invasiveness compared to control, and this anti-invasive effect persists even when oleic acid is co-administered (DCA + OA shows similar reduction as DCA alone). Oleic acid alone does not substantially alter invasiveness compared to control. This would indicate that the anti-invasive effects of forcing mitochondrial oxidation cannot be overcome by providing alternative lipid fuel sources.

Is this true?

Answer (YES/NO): NO